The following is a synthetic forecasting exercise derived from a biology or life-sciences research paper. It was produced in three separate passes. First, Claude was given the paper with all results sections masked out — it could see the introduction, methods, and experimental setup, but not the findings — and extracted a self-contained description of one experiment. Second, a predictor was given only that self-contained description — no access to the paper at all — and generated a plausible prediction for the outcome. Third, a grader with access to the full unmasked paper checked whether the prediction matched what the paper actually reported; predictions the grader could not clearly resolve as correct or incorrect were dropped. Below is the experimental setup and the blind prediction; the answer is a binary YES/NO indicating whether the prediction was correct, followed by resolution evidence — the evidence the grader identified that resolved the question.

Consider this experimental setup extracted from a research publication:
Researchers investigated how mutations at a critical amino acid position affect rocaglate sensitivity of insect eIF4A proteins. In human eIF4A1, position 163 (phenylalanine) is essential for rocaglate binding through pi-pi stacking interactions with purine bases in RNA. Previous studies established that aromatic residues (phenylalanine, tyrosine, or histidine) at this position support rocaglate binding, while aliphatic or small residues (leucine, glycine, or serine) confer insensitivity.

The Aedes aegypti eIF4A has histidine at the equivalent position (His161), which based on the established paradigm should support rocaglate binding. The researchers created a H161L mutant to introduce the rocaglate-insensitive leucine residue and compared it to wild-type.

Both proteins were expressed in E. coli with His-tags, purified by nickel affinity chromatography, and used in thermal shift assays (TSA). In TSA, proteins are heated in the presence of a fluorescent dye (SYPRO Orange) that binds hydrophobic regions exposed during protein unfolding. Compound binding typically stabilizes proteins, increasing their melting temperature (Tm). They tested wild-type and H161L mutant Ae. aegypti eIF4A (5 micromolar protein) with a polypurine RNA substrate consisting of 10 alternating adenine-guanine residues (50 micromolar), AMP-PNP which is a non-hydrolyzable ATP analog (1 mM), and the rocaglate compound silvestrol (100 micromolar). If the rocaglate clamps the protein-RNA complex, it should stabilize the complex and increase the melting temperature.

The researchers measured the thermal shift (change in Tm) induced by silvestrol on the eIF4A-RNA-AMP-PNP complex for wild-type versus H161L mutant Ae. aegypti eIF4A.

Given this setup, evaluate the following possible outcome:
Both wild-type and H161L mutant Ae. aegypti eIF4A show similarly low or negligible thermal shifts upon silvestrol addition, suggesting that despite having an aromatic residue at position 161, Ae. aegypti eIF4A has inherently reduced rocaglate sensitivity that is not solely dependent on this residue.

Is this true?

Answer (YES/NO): NO